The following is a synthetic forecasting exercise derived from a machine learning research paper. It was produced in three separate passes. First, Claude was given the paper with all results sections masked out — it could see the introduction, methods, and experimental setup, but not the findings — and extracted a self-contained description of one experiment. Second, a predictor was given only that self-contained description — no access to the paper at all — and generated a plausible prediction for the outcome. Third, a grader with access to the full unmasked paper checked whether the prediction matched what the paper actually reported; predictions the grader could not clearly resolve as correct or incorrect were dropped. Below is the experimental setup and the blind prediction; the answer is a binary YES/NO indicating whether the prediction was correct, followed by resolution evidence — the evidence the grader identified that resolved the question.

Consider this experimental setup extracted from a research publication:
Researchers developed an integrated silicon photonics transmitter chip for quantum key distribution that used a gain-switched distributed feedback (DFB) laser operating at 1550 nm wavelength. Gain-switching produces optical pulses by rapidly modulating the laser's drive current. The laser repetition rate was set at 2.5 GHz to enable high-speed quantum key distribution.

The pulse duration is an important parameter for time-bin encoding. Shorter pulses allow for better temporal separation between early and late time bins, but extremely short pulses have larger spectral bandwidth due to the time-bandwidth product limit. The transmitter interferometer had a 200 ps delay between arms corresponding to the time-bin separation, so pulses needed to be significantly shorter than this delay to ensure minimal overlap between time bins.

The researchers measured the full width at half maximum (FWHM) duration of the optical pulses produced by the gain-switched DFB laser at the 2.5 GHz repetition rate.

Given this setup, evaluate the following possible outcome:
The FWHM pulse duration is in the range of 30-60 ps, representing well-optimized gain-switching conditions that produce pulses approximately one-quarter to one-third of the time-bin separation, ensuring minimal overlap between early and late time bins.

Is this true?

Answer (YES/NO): YES